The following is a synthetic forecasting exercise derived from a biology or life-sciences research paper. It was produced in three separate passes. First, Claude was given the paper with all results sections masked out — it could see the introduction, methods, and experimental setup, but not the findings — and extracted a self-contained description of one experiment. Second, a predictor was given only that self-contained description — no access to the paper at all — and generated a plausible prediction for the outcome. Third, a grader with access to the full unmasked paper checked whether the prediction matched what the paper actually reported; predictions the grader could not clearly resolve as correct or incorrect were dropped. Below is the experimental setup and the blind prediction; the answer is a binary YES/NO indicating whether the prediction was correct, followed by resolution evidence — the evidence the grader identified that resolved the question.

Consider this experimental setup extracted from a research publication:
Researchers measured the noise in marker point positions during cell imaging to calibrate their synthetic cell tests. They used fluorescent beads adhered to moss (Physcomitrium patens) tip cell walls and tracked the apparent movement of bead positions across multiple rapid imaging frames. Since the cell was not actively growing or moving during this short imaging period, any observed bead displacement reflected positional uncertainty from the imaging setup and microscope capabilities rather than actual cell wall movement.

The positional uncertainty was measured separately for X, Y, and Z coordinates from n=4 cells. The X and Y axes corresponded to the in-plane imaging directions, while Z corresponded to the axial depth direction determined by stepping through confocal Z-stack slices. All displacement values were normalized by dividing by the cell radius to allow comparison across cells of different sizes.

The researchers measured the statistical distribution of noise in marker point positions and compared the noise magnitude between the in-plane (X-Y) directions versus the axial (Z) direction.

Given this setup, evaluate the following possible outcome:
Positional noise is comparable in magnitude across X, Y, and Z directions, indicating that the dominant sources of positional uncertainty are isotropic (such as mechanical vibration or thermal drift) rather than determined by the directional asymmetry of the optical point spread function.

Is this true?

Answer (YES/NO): NO